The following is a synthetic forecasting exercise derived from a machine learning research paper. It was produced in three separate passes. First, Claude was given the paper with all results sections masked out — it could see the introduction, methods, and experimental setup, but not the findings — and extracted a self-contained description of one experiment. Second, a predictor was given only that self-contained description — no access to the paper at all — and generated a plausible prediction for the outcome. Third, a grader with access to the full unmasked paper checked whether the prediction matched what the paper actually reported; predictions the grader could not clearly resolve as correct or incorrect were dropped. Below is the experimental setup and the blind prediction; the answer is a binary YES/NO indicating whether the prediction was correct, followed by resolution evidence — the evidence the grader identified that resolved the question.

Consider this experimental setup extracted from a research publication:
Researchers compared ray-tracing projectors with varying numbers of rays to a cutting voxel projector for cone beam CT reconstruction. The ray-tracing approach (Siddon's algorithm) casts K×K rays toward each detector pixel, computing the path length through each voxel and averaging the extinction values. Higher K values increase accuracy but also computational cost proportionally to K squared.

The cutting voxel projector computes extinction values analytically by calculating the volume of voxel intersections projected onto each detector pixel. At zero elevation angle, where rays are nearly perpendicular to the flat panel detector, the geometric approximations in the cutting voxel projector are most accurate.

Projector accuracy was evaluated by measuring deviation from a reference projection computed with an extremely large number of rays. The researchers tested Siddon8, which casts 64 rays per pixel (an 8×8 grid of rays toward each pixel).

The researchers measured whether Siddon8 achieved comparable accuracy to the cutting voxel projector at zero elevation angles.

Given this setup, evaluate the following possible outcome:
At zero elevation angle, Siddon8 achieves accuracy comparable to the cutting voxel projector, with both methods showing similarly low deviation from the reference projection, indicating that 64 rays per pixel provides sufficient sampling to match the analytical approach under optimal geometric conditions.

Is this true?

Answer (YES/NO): NO